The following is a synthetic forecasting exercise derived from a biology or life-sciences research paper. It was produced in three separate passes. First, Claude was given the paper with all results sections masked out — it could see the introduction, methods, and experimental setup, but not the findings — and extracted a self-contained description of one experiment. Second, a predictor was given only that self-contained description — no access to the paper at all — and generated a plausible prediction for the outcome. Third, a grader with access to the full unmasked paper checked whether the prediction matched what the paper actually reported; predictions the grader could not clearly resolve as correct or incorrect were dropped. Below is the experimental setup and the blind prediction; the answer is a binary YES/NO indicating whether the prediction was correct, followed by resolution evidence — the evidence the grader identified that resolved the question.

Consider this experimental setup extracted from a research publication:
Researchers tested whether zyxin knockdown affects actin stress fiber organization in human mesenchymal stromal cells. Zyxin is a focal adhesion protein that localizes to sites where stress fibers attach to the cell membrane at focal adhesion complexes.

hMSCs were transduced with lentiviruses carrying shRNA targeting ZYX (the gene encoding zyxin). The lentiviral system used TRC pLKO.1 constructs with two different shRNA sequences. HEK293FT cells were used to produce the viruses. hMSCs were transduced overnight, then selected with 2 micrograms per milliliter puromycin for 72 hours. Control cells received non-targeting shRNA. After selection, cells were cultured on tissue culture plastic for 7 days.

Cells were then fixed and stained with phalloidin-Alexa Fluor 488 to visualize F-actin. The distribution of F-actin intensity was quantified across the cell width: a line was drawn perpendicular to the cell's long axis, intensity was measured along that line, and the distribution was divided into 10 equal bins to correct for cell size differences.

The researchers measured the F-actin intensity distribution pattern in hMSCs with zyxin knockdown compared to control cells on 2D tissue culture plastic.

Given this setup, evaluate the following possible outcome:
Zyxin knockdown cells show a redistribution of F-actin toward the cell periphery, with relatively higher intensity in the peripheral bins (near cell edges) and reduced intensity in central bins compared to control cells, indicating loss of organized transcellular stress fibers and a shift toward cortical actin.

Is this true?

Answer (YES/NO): YES